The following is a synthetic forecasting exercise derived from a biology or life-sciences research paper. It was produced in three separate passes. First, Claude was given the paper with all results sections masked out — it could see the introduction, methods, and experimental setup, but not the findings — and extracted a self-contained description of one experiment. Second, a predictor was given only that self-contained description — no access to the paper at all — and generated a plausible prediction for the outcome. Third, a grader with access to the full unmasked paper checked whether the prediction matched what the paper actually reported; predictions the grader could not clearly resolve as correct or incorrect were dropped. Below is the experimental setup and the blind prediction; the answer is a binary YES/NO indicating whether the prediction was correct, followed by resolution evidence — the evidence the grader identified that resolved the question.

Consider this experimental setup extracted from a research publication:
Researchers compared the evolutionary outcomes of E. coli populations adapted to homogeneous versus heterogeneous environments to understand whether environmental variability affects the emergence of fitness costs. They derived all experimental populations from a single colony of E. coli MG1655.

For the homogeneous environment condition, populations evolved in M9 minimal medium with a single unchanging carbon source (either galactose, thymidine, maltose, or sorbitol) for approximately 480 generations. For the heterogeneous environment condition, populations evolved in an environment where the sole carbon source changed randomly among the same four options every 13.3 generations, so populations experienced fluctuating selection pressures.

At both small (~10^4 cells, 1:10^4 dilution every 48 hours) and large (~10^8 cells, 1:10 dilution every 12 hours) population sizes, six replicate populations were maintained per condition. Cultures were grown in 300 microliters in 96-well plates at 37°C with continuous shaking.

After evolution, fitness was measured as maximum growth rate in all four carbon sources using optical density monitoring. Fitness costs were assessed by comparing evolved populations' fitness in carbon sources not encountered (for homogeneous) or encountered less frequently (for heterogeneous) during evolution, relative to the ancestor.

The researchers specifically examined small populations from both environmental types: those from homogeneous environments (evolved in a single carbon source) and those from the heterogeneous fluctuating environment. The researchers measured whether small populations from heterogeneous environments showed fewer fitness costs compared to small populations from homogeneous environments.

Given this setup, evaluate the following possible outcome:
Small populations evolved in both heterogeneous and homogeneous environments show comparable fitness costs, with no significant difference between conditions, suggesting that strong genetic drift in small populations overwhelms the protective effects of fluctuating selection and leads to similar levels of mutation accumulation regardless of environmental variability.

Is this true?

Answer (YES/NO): YES